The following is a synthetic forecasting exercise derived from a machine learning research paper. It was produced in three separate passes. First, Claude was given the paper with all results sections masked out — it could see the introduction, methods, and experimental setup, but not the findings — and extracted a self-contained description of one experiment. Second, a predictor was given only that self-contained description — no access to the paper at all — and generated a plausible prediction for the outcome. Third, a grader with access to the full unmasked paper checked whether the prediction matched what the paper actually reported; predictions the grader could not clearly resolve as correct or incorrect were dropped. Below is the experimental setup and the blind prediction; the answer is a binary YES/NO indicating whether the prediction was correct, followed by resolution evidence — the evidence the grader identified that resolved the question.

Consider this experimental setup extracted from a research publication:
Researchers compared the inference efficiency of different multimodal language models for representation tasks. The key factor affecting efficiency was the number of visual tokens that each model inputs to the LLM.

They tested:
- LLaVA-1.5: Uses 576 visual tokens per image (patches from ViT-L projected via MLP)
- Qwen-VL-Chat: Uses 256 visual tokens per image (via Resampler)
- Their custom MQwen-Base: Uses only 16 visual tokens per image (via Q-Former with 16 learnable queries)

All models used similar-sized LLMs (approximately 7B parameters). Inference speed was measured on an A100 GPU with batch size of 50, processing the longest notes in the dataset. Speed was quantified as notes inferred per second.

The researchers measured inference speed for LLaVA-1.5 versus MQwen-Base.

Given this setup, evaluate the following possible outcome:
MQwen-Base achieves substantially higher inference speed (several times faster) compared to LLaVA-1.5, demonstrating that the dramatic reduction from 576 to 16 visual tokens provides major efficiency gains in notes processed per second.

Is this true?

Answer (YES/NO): YES